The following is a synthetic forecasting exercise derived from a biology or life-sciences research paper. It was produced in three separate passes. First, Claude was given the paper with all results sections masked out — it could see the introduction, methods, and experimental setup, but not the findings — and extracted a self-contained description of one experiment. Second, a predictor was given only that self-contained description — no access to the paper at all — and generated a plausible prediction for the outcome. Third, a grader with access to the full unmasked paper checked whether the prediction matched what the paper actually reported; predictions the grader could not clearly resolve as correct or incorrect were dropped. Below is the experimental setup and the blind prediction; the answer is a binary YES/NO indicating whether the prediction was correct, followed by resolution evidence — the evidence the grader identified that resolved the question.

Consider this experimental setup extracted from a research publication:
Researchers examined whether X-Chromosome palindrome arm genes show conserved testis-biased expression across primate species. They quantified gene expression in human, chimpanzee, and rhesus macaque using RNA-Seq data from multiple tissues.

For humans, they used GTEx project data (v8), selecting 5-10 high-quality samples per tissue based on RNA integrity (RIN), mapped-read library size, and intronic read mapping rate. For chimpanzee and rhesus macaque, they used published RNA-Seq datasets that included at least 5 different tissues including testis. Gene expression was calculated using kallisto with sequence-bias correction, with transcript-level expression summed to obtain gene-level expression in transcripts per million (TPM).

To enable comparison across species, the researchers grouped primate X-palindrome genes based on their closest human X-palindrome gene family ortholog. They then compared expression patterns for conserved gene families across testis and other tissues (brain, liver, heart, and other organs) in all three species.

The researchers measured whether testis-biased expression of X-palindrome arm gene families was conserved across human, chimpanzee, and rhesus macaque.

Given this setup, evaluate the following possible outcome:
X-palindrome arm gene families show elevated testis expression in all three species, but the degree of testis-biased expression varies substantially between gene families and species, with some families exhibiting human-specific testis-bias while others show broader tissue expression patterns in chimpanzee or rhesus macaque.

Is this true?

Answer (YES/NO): NO